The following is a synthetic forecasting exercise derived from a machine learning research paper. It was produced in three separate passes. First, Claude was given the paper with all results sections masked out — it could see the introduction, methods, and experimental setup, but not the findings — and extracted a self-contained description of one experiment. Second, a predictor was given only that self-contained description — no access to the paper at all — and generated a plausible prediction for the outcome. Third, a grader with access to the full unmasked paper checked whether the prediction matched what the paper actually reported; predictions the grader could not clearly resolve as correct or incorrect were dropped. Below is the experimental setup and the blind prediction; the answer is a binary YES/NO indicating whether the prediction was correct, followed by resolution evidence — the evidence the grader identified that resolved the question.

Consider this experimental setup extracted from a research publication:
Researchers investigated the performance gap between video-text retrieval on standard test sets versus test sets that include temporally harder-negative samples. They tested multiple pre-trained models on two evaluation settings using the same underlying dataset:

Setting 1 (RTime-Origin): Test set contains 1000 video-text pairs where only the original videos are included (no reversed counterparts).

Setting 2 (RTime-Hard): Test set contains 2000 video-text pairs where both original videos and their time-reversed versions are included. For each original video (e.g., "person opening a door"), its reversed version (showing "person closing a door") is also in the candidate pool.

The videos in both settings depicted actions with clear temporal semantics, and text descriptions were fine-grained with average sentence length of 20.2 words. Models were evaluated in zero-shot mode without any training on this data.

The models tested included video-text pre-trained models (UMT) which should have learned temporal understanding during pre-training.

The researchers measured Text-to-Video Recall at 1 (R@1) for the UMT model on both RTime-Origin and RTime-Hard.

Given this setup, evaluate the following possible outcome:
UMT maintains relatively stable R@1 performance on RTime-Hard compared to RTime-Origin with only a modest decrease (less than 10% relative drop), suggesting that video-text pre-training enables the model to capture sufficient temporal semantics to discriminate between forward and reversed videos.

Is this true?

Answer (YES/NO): NO